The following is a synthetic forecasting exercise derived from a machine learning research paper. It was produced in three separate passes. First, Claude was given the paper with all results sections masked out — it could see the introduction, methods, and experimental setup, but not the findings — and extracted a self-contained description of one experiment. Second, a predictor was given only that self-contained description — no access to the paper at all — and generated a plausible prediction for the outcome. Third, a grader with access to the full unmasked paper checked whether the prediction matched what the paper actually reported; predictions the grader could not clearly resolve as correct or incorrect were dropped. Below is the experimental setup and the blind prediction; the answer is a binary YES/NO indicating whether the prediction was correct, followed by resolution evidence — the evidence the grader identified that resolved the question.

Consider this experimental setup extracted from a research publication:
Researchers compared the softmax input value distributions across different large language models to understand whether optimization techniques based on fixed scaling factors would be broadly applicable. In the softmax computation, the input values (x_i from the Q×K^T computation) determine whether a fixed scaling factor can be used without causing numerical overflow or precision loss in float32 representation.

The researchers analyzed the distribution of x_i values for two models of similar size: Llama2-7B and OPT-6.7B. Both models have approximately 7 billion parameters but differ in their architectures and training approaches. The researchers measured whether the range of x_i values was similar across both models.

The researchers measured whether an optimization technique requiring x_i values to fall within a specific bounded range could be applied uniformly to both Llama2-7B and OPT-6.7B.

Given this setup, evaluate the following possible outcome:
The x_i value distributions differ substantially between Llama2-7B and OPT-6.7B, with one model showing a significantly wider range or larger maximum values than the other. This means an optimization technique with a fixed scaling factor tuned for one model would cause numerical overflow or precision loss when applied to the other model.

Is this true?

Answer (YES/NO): YES